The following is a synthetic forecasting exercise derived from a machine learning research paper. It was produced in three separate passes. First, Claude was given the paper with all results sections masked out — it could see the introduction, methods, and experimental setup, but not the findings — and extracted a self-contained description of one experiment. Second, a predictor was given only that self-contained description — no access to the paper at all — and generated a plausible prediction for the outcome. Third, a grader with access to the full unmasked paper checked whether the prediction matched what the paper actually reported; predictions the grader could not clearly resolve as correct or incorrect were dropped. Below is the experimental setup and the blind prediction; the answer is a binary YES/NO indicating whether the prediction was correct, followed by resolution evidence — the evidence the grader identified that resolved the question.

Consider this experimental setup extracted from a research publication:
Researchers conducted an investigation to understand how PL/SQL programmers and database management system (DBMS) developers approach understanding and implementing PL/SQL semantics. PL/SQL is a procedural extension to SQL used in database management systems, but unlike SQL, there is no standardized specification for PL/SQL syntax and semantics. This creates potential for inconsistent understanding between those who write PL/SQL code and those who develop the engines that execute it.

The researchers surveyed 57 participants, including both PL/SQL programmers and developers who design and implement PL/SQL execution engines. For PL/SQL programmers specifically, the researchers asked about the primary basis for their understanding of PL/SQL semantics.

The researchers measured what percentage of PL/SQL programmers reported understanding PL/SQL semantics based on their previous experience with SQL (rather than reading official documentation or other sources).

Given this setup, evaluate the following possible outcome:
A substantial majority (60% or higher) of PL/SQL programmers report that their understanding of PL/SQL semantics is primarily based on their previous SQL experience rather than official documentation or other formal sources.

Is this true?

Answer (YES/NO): YES